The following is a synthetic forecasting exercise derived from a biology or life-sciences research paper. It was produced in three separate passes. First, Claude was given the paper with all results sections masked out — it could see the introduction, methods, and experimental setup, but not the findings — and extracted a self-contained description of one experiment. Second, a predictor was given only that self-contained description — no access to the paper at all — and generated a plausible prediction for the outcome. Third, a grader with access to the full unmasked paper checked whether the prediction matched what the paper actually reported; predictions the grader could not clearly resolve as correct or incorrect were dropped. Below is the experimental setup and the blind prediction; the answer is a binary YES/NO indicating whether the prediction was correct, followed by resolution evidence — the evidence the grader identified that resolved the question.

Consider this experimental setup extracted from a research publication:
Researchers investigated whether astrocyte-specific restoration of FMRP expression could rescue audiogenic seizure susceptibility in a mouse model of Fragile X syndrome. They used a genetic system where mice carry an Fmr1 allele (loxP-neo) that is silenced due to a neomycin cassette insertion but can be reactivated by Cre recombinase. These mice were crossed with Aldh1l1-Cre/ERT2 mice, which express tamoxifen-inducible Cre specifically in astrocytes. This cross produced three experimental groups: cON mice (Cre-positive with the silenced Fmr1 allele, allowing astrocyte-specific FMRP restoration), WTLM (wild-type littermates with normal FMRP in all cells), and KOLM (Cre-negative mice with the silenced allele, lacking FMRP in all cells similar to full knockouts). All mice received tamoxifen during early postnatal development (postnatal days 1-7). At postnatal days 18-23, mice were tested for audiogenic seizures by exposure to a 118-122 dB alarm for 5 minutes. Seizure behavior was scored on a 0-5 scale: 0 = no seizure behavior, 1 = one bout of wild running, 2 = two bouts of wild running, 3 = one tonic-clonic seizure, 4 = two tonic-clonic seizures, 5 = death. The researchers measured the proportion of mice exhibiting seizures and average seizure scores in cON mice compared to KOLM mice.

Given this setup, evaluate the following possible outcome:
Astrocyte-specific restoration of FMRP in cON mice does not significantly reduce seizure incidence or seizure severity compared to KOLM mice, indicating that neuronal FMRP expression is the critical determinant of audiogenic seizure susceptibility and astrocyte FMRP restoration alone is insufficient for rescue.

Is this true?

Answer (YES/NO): YES